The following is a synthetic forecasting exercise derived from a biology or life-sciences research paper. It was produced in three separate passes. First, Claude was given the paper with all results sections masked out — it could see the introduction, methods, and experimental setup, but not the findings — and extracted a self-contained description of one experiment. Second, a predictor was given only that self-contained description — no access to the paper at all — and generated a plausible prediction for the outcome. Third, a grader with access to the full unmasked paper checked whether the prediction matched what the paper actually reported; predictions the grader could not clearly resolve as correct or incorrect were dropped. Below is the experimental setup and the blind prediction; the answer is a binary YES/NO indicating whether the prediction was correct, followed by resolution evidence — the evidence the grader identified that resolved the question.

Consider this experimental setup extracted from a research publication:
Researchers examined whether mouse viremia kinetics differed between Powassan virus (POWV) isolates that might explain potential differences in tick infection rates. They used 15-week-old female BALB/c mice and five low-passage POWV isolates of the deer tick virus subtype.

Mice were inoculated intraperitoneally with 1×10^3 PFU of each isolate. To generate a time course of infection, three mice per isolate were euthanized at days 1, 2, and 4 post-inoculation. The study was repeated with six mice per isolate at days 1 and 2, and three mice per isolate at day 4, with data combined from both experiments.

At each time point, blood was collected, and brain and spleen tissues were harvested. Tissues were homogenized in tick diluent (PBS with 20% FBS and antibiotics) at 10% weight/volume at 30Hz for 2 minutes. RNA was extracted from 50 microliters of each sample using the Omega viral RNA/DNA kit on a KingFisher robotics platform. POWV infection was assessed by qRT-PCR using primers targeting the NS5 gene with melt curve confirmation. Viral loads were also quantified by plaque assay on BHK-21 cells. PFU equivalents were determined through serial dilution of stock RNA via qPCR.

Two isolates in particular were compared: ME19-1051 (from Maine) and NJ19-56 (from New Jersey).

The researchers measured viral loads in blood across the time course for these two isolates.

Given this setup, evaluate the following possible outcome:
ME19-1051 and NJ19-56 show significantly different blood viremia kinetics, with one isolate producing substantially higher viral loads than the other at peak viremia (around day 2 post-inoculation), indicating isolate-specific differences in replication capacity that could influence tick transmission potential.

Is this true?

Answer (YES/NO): NO